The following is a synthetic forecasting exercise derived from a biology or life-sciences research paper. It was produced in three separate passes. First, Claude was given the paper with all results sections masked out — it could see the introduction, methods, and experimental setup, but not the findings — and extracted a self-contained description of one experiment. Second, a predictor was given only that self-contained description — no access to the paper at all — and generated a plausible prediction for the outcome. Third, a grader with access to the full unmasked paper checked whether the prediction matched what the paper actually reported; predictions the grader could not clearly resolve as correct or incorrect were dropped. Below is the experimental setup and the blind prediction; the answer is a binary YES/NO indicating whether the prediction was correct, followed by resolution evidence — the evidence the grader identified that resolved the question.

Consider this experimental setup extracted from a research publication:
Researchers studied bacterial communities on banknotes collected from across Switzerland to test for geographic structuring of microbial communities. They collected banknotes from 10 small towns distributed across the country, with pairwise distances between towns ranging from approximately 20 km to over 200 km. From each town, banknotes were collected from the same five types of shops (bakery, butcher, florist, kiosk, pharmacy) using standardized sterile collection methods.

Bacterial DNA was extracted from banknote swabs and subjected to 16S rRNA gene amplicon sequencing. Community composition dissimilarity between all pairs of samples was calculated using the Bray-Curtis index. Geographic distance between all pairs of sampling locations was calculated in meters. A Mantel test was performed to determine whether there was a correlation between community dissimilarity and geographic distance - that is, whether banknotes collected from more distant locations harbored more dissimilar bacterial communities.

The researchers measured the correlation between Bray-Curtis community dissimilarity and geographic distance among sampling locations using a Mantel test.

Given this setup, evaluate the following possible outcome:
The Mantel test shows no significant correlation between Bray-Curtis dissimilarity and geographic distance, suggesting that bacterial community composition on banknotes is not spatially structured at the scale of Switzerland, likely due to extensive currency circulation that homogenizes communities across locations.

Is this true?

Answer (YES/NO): YES